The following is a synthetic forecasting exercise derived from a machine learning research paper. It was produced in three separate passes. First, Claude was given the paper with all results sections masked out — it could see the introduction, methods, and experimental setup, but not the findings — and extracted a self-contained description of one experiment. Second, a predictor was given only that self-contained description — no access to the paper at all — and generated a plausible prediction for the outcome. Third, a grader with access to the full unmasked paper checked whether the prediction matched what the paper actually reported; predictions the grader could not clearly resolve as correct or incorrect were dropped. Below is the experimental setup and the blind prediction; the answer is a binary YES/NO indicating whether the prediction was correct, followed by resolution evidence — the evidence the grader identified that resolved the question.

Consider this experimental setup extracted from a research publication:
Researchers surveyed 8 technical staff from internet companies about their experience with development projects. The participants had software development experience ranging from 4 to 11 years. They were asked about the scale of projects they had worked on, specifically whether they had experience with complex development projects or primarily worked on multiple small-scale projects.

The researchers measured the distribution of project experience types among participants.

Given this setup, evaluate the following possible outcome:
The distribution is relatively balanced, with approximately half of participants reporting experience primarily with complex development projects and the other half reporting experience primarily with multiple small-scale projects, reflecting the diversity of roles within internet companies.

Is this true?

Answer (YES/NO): NO